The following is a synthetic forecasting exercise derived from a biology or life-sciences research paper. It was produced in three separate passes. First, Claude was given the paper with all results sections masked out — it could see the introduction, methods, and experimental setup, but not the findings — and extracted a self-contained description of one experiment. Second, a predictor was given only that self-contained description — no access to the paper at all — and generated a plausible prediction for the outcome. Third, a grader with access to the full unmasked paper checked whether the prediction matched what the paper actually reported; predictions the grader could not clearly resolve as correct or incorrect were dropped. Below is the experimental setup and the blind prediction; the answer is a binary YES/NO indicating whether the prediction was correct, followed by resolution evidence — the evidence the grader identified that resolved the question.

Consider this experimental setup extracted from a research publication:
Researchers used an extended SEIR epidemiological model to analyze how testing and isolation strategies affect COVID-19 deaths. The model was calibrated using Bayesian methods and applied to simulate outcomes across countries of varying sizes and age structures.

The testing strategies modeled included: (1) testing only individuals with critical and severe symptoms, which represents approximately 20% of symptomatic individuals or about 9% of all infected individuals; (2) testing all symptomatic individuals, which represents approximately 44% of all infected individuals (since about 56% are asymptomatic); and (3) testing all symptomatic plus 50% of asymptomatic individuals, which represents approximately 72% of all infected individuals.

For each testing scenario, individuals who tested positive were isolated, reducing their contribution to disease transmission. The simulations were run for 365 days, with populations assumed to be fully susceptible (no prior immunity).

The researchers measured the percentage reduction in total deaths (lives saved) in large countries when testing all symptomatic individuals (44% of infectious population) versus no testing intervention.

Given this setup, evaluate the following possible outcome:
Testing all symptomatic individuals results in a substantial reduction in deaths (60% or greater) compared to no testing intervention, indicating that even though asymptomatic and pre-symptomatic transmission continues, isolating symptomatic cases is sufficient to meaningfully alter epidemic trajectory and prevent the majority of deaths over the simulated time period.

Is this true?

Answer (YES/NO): NO